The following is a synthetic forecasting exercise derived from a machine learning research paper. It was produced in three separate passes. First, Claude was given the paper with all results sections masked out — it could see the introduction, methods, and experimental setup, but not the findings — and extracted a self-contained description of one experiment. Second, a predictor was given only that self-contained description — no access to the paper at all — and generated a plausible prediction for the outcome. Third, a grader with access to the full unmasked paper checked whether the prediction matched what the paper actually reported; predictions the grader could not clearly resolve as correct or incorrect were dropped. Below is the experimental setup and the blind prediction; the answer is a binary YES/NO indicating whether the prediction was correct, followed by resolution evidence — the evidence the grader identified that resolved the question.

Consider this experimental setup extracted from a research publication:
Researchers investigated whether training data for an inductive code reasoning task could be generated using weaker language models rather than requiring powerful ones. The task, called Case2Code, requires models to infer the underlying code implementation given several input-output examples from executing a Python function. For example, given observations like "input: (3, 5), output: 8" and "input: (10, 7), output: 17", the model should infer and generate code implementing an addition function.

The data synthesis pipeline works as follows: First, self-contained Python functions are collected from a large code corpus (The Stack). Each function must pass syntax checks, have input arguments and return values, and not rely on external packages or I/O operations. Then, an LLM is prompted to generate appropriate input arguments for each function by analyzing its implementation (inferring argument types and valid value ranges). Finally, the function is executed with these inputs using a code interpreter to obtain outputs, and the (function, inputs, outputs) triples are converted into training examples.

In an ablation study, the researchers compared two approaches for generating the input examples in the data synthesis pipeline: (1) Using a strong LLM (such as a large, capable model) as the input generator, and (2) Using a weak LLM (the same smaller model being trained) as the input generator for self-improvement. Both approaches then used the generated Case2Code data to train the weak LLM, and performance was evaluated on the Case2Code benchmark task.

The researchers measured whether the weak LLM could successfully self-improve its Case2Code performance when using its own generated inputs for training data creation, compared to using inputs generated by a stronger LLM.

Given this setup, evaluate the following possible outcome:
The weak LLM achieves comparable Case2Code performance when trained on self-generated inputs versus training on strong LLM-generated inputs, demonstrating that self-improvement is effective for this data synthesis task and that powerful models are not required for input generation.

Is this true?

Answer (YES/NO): YES